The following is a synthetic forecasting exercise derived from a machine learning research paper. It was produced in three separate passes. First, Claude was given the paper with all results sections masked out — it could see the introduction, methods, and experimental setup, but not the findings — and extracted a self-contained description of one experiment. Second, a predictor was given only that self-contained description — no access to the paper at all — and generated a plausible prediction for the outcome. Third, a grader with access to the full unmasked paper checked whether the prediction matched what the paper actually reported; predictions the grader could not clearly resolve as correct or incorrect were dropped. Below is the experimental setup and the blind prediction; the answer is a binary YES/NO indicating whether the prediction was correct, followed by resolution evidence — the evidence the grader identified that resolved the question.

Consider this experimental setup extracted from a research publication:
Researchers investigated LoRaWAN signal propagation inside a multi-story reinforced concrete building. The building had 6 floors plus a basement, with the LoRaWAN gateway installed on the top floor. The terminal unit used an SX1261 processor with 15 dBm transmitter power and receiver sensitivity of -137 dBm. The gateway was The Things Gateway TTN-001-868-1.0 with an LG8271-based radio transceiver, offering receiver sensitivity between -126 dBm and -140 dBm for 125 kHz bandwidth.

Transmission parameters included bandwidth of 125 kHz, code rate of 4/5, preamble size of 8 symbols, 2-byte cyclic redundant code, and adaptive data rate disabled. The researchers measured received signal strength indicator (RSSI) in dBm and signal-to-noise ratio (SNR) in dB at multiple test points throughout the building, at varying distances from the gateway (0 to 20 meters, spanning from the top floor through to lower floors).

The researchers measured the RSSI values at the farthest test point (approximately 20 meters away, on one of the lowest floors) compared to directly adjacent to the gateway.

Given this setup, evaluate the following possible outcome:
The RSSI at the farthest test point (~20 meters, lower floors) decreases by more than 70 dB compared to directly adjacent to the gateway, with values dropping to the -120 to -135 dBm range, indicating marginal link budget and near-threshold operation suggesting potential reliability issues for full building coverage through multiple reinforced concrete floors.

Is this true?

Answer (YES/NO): NO